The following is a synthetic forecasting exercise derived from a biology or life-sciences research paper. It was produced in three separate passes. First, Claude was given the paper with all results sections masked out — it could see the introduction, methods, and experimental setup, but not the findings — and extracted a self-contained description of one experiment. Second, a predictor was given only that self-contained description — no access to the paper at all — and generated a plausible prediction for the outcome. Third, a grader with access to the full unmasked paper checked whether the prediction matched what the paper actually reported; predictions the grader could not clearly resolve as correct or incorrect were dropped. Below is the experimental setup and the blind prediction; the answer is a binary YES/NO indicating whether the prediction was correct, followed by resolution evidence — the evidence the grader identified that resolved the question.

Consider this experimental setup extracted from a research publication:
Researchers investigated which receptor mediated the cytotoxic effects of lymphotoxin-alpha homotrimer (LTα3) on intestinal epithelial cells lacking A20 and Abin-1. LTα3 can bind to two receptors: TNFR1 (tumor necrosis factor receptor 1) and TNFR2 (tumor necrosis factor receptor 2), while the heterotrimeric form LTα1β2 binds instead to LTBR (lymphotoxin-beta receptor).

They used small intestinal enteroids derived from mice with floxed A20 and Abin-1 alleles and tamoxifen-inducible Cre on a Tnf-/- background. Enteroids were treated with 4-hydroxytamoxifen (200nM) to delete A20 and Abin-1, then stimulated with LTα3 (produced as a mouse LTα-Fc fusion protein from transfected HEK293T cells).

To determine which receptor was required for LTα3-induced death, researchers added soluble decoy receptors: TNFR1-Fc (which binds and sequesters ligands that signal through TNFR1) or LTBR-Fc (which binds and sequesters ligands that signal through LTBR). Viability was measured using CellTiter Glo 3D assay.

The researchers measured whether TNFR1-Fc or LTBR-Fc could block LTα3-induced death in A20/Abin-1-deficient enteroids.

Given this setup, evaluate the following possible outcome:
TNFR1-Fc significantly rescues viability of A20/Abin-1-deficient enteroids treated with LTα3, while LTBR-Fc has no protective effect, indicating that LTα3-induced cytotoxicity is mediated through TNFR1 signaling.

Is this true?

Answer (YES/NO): YES